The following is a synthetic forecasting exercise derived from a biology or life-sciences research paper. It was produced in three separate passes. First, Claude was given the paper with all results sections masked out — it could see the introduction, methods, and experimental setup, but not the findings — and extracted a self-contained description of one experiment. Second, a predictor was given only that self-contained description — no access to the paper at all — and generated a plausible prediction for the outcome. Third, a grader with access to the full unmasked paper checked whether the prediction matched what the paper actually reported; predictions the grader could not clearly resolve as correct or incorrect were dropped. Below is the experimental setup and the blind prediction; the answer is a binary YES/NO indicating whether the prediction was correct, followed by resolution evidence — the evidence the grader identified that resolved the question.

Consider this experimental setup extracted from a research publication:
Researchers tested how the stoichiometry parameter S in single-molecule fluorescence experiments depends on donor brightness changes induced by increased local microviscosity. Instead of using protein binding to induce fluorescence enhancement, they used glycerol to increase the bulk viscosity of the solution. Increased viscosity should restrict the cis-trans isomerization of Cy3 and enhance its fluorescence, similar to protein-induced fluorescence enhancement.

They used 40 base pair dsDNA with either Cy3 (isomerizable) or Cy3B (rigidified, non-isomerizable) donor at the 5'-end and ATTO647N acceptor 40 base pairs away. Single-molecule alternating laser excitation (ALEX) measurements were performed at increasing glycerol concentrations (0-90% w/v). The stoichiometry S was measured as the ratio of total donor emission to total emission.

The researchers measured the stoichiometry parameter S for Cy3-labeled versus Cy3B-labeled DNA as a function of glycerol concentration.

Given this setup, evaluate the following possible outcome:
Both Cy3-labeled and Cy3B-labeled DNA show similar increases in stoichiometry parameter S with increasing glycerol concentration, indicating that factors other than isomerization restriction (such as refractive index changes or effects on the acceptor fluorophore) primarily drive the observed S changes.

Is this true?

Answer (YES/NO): NO